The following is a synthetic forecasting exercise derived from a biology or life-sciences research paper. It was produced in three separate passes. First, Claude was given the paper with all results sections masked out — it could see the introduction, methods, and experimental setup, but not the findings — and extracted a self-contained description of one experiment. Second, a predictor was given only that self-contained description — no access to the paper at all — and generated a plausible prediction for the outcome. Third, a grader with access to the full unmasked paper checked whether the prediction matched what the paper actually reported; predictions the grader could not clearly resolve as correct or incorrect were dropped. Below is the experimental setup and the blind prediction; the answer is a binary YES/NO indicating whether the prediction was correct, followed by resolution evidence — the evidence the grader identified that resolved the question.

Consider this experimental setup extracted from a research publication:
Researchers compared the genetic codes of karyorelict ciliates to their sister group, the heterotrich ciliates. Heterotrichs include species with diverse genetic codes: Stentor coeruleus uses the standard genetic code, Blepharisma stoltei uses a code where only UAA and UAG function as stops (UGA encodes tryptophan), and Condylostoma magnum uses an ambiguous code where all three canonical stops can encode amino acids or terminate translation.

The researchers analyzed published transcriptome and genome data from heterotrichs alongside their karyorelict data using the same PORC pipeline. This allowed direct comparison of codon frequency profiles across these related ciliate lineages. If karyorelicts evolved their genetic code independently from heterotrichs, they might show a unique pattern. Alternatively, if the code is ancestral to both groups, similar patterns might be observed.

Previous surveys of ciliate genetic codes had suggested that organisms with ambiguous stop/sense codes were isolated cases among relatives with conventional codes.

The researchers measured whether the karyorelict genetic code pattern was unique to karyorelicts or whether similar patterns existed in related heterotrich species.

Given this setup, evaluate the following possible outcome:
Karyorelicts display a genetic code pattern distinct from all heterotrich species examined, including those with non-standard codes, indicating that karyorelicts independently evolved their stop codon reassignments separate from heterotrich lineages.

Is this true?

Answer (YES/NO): NO